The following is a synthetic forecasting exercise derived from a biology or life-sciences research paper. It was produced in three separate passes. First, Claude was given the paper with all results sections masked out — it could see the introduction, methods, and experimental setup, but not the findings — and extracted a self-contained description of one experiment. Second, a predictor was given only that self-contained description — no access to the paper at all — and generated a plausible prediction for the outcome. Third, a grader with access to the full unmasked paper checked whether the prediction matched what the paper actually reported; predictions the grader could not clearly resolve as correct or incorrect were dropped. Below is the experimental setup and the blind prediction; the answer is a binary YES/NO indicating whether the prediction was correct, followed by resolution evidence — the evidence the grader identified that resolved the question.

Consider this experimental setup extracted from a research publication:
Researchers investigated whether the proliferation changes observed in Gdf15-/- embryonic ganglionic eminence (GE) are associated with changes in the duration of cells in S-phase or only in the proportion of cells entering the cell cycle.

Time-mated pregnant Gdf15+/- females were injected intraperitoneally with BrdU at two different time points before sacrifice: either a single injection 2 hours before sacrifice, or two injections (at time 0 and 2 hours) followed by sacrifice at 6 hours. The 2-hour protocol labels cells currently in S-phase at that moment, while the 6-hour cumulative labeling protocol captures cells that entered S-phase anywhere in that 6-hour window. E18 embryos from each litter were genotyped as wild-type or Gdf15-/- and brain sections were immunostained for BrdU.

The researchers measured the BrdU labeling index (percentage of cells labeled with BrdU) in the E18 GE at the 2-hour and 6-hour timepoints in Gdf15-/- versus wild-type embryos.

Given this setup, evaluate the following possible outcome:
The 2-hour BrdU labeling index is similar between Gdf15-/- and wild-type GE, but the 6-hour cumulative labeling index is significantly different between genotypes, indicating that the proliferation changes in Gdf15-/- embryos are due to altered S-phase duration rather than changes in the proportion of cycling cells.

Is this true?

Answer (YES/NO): NO